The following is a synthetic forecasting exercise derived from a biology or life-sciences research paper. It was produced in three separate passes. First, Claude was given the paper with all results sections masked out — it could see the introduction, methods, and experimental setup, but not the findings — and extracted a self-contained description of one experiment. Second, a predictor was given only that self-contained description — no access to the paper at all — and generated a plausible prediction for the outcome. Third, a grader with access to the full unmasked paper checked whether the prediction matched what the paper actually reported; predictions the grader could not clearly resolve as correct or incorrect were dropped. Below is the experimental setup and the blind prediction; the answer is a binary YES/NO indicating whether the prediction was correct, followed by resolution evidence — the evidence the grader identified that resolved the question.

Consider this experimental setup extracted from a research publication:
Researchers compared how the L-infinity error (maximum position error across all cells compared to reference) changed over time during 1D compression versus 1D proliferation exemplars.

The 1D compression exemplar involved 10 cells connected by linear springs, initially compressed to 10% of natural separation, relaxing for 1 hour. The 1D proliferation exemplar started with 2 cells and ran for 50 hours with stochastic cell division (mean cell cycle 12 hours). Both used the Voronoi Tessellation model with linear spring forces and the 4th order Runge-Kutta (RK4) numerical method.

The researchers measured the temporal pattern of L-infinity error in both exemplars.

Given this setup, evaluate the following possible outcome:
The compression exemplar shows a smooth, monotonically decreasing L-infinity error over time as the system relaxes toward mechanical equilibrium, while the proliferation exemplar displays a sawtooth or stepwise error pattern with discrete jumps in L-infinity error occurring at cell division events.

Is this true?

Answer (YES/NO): NO